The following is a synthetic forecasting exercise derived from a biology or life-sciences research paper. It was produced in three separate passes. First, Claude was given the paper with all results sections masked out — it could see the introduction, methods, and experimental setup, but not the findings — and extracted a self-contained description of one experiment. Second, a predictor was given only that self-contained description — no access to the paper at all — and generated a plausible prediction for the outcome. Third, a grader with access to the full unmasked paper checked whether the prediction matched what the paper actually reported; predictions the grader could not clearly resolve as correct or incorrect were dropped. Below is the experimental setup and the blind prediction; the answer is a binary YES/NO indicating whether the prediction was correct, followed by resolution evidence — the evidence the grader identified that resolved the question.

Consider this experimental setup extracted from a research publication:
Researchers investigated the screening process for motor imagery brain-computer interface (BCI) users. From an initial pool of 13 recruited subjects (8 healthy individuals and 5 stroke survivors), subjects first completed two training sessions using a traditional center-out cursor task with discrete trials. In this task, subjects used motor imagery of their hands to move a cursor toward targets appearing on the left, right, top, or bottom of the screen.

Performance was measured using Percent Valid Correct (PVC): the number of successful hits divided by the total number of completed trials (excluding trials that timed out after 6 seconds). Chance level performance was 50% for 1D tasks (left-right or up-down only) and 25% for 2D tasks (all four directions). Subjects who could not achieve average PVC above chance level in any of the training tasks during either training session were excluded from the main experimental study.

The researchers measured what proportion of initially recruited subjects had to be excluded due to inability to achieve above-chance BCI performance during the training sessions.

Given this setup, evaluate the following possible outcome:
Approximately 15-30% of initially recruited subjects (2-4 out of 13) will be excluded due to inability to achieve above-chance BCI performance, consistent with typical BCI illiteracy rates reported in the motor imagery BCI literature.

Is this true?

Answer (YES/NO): YES